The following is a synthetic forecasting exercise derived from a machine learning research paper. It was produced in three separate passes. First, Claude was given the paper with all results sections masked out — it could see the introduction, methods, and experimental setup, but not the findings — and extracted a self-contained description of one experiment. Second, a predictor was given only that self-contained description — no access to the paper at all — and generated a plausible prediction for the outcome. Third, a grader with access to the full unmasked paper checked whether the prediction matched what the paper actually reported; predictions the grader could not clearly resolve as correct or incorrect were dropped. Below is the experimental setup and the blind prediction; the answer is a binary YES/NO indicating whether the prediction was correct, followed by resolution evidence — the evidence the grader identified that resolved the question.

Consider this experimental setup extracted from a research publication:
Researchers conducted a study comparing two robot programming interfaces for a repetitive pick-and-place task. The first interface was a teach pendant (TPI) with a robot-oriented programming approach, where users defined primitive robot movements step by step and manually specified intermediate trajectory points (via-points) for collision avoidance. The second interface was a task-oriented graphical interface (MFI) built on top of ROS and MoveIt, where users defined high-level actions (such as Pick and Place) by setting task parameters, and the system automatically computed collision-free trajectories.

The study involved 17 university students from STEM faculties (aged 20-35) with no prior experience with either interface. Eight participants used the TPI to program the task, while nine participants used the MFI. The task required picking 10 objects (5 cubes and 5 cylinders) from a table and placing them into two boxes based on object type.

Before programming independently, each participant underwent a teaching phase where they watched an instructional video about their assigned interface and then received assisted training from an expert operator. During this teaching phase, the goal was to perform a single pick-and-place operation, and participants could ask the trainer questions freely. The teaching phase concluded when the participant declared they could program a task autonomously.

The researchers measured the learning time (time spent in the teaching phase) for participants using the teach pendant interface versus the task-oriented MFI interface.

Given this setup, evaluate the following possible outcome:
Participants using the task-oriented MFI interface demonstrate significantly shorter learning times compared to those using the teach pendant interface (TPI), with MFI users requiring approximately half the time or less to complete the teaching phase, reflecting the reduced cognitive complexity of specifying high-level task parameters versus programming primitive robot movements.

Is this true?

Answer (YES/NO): NO